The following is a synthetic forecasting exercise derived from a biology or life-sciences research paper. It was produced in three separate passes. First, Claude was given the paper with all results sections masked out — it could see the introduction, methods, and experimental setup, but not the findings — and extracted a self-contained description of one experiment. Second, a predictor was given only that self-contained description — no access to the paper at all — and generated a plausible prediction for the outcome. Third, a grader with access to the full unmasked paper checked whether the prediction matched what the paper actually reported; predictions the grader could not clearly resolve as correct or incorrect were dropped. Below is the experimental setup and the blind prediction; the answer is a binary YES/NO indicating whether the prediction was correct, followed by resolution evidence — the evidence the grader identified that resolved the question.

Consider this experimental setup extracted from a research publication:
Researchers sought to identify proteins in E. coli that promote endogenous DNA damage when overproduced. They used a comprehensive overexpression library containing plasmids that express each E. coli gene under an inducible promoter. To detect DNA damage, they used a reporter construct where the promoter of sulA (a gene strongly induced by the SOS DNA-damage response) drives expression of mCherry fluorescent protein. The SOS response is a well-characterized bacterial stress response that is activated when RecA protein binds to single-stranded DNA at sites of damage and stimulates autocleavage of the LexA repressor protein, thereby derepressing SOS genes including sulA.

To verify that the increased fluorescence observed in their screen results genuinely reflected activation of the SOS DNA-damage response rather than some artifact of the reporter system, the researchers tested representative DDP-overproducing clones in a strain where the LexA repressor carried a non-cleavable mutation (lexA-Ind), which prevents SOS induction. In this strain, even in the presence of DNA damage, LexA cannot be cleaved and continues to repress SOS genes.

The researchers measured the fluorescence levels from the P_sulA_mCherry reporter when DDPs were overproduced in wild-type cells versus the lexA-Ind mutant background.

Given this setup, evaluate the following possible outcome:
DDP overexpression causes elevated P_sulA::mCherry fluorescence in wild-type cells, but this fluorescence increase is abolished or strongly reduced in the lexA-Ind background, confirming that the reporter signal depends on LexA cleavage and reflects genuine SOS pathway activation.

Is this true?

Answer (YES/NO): YES